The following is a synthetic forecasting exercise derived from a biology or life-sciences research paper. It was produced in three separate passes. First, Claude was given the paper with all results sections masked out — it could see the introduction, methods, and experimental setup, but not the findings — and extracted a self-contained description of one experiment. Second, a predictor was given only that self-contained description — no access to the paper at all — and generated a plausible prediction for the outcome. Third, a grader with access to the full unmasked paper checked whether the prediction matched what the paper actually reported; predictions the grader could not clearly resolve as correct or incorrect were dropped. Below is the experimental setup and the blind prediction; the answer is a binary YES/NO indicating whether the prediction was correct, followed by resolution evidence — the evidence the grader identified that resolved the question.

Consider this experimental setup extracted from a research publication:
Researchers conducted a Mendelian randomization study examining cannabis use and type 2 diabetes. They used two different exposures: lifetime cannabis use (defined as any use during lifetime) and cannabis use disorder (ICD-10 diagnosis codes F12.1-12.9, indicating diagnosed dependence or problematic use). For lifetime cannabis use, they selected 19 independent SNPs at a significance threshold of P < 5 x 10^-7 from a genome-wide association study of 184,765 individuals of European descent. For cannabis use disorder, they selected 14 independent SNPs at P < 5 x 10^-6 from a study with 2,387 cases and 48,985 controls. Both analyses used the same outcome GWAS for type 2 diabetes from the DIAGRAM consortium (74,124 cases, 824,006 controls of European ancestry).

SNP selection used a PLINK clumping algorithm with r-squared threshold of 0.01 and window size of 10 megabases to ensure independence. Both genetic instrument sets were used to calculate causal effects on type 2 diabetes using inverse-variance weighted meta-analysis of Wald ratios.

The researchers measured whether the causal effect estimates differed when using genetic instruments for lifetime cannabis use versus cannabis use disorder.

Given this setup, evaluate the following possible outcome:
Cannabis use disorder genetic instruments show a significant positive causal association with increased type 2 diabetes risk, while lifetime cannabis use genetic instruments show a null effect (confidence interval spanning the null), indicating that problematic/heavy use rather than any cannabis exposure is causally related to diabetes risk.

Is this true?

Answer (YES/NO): NO